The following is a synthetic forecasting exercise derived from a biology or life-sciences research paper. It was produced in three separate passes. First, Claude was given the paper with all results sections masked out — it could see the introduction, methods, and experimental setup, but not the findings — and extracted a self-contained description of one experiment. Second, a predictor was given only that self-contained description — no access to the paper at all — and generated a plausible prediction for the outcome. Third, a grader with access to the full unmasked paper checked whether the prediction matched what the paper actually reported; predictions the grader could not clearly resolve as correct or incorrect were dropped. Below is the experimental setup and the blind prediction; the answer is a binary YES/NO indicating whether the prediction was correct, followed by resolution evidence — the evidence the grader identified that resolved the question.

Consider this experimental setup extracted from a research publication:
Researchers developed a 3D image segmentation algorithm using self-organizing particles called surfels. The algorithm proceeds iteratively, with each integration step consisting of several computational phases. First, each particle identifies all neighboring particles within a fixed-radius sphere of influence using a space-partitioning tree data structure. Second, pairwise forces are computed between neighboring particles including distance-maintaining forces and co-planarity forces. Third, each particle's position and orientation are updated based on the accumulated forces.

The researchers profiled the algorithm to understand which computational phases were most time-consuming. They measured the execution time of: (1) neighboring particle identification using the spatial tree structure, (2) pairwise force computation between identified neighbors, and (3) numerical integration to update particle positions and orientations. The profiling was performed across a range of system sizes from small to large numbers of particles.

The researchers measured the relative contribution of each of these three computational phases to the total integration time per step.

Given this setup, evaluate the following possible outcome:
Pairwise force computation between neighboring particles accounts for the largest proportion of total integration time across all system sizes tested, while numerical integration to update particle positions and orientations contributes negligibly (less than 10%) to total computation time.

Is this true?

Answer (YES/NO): NO